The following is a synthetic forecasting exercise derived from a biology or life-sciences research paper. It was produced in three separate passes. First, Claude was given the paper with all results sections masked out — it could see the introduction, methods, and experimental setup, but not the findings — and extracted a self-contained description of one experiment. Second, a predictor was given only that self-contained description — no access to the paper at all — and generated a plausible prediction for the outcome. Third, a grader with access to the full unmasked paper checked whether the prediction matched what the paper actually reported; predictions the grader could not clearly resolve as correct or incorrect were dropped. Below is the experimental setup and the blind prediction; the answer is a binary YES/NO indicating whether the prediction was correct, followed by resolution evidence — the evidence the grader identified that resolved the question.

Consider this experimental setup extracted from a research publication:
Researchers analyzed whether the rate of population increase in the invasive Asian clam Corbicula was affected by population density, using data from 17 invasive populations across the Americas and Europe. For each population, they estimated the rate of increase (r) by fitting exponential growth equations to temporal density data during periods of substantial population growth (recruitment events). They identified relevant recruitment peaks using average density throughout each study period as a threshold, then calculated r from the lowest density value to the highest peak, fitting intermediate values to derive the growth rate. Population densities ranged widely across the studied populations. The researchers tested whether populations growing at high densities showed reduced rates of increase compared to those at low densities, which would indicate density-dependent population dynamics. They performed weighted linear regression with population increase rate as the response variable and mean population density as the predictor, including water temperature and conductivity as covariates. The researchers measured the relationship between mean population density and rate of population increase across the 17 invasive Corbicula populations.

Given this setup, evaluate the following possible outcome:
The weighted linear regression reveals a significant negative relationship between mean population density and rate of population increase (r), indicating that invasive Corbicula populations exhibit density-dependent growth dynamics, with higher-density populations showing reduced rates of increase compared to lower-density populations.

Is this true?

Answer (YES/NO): NO